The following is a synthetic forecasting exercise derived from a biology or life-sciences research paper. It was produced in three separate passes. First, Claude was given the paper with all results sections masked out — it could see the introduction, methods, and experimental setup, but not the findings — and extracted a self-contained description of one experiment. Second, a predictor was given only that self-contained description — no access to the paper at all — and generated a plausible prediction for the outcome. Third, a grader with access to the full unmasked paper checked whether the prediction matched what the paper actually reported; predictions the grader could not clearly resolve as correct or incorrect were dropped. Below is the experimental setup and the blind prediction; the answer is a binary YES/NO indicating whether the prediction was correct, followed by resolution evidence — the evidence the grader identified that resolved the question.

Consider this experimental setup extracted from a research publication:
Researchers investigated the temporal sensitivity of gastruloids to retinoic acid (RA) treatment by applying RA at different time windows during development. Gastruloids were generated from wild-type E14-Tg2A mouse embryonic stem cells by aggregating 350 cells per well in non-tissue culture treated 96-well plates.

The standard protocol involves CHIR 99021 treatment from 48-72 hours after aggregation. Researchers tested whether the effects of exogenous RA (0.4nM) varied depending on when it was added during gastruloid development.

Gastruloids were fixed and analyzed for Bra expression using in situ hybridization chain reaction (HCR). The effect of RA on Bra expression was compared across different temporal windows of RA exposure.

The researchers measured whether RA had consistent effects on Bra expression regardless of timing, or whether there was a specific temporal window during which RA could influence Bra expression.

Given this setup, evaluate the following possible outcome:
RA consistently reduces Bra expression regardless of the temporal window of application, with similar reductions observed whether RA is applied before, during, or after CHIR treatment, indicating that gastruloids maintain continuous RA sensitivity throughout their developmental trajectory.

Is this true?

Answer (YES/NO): NO